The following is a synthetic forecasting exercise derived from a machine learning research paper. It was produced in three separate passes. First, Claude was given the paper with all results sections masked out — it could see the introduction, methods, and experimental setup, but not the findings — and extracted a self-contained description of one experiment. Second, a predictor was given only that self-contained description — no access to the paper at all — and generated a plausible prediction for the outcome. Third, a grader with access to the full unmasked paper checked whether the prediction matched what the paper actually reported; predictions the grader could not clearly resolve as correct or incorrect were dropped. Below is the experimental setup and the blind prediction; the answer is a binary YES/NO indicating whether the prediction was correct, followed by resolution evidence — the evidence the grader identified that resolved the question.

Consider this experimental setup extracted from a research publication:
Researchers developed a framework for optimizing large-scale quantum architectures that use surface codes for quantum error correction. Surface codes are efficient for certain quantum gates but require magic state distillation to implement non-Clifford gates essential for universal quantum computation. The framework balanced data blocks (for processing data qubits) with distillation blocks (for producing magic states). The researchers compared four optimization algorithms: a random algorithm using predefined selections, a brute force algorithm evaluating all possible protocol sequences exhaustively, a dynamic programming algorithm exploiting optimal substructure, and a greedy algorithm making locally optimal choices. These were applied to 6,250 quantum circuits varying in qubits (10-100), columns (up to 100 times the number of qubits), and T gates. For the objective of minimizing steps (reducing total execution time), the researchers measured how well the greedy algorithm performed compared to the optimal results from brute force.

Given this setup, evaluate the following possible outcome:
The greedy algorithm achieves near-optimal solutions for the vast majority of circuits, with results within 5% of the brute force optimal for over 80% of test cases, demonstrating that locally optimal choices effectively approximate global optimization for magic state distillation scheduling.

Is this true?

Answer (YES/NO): NO